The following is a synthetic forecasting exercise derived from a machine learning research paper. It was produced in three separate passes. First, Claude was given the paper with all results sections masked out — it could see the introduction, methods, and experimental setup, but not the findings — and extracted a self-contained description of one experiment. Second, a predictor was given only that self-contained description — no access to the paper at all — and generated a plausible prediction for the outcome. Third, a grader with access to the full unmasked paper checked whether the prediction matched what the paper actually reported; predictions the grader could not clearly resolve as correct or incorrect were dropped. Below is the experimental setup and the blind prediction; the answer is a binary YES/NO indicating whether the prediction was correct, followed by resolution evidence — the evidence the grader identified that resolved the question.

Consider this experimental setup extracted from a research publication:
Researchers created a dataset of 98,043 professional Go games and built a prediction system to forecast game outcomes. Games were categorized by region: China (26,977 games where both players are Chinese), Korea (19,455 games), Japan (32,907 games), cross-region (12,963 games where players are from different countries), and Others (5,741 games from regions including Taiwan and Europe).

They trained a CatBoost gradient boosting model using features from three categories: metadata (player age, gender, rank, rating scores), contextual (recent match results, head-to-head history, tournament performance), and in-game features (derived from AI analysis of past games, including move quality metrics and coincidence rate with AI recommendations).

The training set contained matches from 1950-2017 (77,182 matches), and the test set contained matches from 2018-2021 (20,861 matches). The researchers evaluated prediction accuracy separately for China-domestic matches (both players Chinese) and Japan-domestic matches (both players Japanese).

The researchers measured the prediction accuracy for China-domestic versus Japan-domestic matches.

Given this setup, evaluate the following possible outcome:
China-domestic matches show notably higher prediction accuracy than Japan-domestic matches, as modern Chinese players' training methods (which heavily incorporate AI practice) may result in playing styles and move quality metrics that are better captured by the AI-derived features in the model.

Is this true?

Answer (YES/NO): NO